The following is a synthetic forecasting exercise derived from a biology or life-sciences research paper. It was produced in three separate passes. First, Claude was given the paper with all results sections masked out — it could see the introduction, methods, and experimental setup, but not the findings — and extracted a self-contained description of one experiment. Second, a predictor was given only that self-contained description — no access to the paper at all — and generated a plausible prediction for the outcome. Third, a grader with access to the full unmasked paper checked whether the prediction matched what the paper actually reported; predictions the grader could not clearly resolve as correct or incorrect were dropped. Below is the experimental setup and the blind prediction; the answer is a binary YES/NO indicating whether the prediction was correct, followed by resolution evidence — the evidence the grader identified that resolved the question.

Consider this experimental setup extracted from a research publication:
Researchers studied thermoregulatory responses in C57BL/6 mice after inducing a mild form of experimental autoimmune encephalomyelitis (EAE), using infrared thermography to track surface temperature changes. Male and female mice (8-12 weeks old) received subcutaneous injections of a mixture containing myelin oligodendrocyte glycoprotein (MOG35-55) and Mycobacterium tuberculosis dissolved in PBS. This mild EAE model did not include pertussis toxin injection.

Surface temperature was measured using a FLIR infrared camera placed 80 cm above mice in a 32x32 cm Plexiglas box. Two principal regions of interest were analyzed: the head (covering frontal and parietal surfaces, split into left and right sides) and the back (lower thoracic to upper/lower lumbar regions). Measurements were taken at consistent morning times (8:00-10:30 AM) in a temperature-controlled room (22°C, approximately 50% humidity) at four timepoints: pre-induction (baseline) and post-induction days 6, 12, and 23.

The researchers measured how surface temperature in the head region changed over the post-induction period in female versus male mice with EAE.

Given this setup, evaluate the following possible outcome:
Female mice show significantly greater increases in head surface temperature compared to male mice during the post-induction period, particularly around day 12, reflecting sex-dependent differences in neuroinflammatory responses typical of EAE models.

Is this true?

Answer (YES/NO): YES